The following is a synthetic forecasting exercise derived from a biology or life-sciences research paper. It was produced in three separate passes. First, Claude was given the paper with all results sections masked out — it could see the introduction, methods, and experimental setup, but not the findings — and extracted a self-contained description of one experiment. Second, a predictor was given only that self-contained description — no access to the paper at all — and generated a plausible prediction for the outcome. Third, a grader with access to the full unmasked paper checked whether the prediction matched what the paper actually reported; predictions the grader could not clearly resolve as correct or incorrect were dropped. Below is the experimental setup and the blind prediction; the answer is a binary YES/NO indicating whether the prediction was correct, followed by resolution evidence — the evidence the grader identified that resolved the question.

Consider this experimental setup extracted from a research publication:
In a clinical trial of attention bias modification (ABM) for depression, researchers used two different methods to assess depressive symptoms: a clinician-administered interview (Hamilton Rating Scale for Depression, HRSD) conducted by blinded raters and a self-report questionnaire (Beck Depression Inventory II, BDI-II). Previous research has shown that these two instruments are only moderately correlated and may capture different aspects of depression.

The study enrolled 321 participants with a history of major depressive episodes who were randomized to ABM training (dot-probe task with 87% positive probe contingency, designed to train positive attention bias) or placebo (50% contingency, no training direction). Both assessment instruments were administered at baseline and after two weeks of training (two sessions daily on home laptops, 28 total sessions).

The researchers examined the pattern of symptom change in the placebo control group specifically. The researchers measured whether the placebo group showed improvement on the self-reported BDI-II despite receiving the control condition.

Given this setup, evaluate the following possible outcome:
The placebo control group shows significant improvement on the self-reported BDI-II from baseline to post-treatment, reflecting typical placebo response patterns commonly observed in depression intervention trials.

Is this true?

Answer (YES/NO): YES